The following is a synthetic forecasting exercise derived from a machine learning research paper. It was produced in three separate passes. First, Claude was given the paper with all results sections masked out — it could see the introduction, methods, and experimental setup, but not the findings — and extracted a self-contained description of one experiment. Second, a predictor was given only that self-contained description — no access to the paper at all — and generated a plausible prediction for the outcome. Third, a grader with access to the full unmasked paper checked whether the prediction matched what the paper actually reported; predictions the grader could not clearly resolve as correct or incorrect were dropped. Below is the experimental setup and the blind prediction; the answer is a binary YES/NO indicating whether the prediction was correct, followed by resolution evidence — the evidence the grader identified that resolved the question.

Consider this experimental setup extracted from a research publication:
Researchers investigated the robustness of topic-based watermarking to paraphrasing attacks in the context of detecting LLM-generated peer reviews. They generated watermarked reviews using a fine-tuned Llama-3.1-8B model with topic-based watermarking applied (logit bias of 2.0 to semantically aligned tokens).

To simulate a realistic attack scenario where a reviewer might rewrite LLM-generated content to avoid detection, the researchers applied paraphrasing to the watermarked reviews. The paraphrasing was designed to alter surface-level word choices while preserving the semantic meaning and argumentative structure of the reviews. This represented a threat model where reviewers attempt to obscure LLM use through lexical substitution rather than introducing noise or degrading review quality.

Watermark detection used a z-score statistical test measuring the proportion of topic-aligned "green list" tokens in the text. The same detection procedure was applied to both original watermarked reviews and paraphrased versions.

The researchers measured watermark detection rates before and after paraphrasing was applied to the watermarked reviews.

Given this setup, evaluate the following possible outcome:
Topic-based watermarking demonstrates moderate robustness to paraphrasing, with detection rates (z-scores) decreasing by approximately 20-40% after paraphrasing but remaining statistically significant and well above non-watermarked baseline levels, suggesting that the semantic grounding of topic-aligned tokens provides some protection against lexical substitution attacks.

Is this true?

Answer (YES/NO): NO